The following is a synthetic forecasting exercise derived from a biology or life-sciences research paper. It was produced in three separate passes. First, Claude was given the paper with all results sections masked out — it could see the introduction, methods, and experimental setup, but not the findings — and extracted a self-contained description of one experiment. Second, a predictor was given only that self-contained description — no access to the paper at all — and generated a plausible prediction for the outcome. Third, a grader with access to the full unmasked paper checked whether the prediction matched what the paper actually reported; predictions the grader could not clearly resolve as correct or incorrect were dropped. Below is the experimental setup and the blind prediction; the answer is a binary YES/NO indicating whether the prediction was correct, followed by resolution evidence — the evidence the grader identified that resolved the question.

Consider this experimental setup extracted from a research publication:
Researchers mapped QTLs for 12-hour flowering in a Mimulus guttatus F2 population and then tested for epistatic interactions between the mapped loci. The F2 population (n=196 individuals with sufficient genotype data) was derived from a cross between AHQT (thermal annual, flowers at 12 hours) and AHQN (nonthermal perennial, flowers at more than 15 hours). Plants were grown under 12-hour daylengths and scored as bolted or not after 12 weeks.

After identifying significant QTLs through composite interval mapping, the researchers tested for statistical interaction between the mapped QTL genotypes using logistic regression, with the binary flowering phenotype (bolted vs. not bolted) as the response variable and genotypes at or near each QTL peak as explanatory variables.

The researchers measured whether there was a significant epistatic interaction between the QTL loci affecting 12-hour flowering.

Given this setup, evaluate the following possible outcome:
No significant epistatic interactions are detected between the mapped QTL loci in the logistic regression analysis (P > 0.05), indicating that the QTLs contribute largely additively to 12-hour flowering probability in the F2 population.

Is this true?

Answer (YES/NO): YES